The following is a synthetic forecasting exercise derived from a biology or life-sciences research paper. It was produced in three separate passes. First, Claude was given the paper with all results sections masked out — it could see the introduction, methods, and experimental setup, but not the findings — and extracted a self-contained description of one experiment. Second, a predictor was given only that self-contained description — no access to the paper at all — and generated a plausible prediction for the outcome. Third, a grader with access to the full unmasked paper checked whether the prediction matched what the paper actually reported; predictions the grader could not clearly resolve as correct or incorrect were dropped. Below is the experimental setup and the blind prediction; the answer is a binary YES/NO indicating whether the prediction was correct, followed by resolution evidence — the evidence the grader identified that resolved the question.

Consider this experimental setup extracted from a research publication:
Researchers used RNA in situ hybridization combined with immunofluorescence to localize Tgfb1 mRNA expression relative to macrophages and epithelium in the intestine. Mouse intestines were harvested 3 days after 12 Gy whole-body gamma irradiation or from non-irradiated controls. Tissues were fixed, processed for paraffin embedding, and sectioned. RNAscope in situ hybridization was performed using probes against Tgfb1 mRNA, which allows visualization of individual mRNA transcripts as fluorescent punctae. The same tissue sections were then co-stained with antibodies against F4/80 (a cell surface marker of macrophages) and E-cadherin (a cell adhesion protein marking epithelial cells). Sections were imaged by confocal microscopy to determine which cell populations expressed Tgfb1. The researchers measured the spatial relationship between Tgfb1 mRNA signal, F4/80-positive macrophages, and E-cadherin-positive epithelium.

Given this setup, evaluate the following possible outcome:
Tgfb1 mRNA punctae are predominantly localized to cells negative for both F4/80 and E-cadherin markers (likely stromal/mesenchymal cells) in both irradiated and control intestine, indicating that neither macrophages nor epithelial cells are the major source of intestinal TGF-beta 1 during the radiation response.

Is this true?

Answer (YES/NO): NO